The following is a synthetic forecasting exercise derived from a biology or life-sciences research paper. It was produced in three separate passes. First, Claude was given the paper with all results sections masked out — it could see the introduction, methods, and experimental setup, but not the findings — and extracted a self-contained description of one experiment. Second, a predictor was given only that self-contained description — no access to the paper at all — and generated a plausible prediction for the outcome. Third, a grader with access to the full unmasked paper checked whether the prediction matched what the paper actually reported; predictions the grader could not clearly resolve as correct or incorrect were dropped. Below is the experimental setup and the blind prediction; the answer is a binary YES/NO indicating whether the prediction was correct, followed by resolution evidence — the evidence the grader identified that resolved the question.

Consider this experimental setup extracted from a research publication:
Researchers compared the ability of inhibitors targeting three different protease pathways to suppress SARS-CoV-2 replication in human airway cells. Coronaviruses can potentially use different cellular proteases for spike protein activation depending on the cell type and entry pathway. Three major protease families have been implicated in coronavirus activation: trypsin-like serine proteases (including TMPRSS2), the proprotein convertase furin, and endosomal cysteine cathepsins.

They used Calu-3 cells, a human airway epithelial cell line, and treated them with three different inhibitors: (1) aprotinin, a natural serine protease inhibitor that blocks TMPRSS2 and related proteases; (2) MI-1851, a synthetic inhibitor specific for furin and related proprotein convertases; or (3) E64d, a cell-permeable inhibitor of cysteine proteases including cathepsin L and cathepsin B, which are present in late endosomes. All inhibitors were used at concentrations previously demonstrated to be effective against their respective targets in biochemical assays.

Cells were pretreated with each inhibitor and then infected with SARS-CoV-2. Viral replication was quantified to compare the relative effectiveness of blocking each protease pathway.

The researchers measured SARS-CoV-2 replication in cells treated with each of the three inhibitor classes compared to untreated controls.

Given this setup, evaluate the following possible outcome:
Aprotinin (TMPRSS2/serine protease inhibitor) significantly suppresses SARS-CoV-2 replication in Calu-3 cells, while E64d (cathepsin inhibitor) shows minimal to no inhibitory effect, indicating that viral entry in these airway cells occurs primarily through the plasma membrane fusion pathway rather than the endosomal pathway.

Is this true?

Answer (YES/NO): YES